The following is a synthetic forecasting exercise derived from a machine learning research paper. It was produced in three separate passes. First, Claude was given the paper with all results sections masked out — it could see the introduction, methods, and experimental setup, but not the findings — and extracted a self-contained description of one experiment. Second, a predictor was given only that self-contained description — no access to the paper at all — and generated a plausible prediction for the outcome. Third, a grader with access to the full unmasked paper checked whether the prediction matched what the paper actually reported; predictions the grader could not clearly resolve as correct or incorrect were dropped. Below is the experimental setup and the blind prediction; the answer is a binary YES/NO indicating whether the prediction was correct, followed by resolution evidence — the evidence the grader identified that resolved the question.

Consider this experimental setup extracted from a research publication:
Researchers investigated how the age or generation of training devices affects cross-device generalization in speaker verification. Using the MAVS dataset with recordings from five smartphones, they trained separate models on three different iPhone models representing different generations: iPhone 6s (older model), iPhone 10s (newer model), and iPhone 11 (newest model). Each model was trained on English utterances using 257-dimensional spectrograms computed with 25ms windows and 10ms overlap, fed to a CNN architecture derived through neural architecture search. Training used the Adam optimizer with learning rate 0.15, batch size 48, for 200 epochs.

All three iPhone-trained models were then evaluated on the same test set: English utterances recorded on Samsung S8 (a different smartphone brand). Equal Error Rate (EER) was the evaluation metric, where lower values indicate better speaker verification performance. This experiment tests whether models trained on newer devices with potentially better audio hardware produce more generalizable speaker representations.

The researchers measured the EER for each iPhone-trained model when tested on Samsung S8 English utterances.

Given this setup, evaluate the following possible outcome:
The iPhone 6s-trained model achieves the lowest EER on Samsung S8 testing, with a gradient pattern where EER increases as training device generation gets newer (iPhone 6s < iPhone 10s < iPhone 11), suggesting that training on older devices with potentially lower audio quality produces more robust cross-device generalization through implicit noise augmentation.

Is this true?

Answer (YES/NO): YES